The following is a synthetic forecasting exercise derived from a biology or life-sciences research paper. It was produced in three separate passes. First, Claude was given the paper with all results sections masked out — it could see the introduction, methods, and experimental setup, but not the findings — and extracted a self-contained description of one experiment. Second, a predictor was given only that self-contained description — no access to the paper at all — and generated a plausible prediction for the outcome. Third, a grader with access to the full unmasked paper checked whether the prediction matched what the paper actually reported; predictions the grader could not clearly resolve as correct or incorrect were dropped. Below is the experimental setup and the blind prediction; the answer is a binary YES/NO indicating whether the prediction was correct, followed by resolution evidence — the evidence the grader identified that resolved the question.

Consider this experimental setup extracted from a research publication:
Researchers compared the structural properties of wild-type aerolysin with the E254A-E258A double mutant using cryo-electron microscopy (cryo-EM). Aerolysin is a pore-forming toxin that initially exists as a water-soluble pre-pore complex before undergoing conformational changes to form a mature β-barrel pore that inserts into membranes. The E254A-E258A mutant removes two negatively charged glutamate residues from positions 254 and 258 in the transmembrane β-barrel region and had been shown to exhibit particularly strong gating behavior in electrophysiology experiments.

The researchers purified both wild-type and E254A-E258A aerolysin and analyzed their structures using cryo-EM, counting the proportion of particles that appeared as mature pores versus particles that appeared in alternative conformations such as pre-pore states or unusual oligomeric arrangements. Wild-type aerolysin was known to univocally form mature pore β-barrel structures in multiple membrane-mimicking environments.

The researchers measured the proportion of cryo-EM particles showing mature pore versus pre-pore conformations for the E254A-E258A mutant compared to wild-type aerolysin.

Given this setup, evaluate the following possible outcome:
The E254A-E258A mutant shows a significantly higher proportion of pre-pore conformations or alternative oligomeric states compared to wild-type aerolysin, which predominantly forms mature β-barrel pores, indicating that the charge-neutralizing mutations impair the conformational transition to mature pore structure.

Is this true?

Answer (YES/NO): YES